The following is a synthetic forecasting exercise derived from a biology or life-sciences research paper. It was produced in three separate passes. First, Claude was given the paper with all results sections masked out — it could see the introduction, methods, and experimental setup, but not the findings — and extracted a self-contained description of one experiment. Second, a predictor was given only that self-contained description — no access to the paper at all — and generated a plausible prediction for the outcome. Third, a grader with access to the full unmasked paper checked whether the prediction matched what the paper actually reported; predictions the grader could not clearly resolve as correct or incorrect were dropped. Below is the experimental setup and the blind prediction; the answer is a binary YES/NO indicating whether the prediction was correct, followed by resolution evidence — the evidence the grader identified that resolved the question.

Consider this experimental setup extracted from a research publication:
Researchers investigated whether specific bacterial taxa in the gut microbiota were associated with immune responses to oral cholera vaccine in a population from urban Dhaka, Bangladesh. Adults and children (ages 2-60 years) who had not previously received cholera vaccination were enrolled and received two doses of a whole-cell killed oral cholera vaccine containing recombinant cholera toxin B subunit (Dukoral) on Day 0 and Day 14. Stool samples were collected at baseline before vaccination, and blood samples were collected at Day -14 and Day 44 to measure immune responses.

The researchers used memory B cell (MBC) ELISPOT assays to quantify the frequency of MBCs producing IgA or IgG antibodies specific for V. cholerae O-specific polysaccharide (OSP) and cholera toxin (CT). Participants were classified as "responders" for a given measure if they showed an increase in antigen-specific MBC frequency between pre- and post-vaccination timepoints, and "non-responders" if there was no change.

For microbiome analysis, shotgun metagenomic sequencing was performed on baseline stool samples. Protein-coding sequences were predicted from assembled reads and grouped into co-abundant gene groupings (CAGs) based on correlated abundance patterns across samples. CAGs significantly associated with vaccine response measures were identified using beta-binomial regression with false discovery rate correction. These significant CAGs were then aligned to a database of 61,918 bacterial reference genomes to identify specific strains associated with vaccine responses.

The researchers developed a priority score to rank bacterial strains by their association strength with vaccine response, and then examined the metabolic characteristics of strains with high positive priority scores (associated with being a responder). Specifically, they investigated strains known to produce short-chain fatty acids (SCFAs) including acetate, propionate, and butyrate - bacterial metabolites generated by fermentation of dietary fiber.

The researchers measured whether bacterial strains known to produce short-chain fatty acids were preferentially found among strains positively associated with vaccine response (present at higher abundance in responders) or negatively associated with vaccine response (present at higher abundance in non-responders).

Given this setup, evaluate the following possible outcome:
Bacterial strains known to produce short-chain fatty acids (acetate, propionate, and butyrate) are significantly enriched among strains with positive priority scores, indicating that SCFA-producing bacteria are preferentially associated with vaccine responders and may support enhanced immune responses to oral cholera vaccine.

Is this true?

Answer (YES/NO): YES